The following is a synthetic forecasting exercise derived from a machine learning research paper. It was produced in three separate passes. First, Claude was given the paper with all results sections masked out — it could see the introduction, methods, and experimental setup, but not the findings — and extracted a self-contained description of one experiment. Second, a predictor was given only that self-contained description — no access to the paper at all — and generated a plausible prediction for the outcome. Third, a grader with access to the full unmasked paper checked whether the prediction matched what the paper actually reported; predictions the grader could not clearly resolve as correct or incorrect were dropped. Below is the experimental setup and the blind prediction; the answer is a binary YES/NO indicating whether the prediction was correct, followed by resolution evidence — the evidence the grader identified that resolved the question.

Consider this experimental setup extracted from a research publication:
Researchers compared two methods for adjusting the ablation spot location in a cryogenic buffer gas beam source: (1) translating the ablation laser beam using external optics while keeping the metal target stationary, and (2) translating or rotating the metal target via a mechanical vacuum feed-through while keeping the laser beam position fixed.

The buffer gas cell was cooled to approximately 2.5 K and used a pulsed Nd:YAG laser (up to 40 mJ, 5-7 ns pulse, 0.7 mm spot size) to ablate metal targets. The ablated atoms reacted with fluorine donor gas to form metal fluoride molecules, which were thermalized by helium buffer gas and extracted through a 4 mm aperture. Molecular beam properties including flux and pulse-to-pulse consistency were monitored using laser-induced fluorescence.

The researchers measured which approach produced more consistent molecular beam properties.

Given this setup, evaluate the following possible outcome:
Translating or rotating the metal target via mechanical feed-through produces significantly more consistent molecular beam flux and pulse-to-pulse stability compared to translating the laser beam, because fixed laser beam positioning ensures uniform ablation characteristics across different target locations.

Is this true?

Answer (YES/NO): YES